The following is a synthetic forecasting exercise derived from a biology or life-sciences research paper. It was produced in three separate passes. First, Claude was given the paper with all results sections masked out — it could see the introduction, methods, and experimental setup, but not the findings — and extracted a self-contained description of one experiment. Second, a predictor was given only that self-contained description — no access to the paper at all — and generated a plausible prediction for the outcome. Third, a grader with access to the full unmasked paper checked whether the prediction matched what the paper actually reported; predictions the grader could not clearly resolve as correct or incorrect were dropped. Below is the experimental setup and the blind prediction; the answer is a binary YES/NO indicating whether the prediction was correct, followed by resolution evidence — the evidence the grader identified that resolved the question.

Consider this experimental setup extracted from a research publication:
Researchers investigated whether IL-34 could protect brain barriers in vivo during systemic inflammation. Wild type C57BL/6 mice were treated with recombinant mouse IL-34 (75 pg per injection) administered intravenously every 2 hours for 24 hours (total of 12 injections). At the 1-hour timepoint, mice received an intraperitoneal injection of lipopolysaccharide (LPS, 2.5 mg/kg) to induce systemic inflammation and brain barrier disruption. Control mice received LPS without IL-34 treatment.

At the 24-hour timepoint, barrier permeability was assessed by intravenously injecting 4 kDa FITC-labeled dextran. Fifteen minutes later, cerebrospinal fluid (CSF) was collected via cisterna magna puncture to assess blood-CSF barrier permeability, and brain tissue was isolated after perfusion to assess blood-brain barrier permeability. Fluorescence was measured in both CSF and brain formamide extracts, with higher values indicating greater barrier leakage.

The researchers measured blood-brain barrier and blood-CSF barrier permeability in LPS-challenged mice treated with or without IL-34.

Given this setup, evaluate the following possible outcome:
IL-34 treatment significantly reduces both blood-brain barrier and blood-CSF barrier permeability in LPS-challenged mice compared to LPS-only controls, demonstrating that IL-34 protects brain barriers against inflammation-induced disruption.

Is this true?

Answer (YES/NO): YES